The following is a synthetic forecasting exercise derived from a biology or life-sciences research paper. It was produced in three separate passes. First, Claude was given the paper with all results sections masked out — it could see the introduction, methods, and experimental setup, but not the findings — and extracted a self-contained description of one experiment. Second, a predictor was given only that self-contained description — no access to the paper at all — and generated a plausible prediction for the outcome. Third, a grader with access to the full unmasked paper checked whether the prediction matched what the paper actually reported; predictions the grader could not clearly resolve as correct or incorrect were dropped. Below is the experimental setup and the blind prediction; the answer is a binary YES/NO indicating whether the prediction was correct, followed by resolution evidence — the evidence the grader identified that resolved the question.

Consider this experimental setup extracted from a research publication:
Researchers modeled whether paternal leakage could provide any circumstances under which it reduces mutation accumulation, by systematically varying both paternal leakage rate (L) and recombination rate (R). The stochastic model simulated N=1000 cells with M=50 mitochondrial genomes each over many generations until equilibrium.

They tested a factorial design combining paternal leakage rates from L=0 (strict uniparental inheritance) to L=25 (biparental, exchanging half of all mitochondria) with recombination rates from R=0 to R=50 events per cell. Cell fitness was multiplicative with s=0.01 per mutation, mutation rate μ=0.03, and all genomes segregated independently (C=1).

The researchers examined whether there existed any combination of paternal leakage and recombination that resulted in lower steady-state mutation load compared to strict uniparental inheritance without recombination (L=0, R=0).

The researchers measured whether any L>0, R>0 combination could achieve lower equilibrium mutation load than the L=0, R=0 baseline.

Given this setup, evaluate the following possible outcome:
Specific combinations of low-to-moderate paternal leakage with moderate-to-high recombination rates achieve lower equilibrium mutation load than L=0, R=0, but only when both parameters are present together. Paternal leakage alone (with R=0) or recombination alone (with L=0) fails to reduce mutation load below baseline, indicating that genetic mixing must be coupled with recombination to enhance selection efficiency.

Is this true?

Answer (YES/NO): NO